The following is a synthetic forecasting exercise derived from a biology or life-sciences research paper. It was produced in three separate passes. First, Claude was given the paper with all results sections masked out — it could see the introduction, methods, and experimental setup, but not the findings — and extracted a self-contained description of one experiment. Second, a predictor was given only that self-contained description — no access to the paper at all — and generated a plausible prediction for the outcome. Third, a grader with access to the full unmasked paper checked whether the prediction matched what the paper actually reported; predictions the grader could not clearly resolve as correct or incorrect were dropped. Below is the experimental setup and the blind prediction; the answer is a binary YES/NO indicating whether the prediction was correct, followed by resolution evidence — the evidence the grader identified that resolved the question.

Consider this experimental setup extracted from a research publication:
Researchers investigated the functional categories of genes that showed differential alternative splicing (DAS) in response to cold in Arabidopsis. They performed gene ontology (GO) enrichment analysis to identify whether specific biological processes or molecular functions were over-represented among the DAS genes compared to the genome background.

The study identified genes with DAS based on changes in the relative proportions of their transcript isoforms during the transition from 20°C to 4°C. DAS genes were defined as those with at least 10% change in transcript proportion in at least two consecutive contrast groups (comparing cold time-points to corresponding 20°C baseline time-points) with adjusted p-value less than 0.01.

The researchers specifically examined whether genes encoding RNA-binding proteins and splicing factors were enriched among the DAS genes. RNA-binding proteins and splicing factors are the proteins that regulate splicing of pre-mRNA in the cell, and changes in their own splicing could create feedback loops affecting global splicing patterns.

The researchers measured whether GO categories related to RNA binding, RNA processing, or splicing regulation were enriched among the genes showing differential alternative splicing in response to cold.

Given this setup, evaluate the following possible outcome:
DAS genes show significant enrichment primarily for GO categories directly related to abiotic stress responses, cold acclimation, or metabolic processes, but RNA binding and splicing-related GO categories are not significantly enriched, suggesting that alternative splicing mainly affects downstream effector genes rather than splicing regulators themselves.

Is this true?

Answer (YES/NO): NO